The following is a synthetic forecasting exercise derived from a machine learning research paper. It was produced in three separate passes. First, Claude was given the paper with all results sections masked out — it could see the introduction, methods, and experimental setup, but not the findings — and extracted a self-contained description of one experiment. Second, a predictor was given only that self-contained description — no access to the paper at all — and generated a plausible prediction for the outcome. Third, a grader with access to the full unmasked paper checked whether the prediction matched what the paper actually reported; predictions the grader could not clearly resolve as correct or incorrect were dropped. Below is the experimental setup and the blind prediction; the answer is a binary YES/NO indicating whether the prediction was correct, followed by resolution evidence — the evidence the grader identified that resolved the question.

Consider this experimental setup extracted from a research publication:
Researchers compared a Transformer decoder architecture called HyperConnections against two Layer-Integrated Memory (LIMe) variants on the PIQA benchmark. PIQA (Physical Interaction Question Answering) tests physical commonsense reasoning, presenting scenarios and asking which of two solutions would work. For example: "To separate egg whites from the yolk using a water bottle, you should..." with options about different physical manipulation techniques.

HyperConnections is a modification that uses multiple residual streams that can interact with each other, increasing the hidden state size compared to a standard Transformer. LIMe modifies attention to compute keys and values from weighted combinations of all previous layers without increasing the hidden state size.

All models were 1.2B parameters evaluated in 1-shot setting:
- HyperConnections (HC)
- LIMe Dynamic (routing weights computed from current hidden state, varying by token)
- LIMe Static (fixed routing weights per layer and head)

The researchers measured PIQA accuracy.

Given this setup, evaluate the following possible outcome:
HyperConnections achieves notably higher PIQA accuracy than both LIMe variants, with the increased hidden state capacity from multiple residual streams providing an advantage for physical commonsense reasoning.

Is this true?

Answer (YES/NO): NO